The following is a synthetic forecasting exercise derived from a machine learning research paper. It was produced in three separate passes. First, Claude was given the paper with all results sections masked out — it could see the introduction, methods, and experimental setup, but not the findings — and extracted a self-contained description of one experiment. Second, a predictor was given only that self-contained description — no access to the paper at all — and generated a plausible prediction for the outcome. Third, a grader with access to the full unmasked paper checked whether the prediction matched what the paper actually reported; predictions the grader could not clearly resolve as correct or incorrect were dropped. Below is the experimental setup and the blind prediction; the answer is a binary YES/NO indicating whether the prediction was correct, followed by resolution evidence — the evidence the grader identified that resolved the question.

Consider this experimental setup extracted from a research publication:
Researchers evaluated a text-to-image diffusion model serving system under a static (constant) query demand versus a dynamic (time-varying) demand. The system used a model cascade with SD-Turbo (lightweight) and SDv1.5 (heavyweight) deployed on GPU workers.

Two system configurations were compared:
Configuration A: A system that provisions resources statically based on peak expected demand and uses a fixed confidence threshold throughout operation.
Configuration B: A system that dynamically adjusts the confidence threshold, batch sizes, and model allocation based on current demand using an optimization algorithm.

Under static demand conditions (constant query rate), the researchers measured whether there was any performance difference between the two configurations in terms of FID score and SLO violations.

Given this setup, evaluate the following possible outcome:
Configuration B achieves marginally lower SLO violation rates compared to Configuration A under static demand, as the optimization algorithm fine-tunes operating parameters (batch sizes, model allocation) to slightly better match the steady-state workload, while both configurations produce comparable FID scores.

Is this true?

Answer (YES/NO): NO